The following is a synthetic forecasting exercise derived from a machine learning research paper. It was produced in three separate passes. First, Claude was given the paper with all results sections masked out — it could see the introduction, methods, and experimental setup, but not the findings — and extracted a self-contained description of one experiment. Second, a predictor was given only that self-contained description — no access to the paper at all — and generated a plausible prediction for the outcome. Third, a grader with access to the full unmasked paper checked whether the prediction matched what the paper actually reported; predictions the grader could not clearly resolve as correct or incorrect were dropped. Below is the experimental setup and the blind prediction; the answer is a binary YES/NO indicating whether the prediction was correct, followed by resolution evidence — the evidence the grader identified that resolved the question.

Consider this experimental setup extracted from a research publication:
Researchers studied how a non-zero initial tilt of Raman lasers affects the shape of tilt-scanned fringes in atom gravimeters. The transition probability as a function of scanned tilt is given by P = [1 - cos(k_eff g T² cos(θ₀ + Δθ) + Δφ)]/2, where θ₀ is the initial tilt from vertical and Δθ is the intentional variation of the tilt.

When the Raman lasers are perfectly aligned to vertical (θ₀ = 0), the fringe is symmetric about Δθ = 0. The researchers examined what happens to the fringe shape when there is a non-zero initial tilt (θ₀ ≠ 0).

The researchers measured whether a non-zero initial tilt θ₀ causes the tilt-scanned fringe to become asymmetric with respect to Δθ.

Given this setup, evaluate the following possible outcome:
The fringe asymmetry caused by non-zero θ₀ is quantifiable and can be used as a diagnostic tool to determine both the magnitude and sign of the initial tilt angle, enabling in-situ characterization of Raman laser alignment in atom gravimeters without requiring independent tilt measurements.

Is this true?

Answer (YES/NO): YES